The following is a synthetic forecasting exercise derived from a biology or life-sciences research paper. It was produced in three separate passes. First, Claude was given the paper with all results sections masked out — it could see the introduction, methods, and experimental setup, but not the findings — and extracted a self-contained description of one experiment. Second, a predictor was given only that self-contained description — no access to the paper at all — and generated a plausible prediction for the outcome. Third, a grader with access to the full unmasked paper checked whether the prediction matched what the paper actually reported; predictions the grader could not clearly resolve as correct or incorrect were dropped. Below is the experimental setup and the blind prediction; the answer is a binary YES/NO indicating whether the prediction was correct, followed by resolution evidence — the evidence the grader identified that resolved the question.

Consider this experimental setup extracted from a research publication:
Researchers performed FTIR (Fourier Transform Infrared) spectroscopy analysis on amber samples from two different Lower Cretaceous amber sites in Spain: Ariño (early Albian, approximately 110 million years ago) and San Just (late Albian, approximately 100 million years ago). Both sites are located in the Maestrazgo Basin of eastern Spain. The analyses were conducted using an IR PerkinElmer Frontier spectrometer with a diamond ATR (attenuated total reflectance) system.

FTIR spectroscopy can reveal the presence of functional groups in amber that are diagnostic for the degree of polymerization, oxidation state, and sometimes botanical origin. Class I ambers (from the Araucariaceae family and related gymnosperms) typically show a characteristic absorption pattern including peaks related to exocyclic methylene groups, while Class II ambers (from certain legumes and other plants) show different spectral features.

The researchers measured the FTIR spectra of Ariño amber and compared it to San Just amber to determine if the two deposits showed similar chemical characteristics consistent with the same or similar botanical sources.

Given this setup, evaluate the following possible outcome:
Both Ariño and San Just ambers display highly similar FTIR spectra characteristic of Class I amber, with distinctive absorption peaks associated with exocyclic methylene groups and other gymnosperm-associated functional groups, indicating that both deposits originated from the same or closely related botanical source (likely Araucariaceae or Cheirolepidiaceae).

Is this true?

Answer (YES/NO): NO